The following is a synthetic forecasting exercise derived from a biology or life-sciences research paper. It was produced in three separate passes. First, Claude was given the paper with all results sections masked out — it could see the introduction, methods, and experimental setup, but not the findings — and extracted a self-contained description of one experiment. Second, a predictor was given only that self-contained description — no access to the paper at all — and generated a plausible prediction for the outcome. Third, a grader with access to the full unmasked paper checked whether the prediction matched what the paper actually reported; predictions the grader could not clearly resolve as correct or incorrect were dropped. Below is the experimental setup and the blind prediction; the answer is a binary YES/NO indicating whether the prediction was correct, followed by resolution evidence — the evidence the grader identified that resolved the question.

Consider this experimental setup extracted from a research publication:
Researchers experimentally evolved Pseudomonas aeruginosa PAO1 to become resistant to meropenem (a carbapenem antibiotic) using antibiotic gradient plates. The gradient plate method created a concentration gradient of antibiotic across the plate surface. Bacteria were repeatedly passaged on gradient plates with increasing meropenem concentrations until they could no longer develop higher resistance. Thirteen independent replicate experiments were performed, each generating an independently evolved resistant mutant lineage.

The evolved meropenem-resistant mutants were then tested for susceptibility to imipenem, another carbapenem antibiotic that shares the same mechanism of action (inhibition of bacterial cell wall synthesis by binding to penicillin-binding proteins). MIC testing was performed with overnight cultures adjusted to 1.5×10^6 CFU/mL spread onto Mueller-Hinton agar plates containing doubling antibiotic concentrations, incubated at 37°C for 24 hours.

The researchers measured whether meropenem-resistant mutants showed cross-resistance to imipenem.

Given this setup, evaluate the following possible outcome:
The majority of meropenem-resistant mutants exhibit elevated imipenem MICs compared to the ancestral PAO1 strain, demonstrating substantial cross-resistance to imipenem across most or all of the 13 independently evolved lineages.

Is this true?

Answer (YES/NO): YES